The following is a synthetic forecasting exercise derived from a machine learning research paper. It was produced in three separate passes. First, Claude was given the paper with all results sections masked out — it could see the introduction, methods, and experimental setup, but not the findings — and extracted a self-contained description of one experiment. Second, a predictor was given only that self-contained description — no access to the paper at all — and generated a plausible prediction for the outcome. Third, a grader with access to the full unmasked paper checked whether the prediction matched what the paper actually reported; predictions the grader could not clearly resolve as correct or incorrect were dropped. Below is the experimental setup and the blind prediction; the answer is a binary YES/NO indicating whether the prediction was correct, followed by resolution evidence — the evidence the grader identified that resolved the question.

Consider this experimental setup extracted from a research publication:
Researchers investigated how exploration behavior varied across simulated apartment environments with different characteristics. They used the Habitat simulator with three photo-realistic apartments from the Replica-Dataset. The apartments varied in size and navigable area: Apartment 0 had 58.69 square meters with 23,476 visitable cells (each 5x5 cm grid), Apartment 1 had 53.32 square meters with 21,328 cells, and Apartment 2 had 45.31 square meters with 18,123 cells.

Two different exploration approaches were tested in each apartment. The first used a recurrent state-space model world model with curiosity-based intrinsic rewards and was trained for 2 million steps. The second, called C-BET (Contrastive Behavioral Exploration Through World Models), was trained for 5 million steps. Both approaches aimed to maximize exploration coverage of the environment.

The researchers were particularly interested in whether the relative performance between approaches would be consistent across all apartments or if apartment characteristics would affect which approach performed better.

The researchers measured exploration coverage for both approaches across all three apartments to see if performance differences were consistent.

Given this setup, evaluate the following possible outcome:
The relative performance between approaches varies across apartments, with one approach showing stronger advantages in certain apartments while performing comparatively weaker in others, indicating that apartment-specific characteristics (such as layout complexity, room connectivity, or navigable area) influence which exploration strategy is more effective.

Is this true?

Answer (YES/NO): NO